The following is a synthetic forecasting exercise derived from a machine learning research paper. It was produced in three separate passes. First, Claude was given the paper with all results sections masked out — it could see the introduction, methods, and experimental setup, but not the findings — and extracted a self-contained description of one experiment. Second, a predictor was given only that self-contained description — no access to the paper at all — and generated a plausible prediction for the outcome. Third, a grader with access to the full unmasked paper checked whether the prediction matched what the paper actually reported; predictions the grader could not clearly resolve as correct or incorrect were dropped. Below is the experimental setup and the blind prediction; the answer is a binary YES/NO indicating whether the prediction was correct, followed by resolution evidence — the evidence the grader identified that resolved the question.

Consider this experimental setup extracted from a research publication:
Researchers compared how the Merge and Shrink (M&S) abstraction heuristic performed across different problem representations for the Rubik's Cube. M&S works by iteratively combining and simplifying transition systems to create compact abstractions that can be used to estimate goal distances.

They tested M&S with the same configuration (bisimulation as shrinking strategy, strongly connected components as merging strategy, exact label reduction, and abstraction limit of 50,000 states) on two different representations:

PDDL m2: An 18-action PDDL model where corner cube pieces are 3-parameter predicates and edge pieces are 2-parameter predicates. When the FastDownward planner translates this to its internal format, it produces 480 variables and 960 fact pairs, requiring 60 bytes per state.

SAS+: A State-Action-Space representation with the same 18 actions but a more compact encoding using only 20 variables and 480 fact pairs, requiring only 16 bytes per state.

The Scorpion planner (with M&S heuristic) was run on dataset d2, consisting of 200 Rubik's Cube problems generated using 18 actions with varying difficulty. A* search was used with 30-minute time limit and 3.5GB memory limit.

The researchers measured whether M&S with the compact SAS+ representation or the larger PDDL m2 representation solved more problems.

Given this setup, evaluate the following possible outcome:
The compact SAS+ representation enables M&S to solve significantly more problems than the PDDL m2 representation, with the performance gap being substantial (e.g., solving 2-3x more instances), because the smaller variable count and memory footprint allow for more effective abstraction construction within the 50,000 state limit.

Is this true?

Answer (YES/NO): NO